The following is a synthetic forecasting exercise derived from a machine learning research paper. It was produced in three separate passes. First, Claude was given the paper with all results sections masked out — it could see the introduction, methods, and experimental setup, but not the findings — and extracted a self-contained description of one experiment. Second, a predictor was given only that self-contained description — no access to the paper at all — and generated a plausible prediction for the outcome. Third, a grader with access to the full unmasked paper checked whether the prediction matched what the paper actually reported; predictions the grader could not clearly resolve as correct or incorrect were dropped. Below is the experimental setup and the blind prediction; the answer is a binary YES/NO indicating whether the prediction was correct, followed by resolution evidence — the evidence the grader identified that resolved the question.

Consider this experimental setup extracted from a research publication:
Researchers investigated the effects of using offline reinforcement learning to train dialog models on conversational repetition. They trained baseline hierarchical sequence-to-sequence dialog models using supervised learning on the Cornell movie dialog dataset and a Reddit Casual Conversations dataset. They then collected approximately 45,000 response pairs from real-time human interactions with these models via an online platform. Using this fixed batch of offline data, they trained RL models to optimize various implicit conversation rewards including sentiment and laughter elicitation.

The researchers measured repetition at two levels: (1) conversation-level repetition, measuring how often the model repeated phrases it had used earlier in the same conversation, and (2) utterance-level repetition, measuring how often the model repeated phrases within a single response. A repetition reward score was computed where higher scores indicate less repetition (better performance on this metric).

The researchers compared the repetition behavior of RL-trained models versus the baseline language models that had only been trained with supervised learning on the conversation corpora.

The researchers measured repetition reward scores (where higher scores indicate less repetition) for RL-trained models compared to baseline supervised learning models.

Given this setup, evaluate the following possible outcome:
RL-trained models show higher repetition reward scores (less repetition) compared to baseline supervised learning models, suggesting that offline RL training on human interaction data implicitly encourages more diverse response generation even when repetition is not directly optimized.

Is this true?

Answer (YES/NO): NO